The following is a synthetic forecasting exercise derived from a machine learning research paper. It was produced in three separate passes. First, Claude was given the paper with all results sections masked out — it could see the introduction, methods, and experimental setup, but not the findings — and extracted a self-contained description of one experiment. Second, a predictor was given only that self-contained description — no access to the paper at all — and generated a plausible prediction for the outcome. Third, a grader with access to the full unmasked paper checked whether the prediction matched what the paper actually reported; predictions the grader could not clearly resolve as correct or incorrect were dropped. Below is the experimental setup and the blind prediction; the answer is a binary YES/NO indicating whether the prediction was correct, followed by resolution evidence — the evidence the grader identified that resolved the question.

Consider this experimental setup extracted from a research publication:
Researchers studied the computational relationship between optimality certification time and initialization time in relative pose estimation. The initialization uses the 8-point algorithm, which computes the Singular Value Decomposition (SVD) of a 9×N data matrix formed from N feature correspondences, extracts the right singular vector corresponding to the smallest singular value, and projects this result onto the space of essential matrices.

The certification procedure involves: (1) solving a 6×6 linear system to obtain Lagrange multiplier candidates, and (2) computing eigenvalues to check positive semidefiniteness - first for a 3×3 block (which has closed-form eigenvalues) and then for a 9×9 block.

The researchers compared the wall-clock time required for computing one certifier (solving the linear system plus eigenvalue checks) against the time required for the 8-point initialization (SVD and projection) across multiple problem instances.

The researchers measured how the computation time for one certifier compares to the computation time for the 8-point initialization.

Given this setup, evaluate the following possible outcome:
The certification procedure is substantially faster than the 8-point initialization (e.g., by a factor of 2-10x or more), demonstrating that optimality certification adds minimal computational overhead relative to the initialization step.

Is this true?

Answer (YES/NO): NO